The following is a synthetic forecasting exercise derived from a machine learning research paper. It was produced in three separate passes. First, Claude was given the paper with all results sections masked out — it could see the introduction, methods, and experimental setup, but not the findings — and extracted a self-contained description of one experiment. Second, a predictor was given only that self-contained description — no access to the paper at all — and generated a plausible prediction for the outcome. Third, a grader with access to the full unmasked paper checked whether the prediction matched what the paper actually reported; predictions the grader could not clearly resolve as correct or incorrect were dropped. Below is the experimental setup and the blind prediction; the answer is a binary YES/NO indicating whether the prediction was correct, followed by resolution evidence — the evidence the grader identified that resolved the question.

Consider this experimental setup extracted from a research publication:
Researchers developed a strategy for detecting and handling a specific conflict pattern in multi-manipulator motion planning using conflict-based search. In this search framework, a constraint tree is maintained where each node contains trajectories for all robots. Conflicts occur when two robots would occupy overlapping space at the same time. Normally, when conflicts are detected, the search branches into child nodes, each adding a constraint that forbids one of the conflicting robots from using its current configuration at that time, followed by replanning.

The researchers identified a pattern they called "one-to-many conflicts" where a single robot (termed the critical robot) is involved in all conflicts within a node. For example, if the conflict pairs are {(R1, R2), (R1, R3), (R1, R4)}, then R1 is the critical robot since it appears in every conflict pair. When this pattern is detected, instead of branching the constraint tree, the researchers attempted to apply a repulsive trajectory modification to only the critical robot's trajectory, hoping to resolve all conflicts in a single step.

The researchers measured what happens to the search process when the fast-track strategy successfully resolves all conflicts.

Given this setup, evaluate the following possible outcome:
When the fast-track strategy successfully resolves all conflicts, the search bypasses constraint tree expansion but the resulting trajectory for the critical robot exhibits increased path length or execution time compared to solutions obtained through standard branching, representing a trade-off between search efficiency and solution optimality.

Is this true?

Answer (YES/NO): NO